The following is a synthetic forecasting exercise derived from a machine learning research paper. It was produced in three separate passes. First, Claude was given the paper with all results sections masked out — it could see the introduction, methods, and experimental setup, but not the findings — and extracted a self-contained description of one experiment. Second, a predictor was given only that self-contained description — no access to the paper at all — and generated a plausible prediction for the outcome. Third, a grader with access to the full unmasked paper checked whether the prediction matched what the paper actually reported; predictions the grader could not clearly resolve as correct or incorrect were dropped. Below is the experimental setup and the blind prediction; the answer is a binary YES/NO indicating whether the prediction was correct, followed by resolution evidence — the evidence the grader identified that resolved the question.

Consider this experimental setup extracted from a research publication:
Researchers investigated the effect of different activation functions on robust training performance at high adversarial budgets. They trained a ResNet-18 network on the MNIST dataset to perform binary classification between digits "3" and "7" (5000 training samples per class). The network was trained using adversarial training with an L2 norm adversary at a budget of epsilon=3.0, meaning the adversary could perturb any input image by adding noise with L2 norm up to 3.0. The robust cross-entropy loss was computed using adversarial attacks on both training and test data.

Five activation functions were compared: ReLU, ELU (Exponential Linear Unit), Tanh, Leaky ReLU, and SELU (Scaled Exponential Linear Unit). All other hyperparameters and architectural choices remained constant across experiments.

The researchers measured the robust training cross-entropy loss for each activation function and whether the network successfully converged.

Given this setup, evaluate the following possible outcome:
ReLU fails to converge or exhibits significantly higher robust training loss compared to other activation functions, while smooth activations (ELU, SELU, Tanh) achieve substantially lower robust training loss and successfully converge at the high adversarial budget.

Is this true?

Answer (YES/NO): NO